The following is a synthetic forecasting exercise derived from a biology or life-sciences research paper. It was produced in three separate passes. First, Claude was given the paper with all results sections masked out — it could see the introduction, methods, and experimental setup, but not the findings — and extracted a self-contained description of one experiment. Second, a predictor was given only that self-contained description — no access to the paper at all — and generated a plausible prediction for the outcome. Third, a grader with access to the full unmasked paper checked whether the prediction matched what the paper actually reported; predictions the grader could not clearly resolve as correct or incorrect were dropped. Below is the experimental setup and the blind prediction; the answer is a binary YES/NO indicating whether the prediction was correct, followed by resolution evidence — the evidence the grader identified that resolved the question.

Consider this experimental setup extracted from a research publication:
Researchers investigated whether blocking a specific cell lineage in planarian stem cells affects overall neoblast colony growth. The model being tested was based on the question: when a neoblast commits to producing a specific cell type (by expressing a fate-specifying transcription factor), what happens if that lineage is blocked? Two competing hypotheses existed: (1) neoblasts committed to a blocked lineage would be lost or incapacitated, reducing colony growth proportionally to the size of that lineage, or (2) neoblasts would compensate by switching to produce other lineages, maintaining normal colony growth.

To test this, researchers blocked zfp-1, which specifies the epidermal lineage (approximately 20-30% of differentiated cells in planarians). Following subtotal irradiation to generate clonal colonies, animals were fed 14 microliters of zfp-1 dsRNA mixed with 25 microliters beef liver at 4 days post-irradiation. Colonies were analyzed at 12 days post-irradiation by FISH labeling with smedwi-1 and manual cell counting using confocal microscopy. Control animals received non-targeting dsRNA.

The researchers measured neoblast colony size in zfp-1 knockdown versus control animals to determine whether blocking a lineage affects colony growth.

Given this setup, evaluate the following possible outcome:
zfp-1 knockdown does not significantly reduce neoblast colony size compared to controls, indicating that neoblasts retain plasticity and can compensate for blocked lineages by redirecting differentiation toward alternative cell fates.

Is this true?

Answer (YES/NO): NO